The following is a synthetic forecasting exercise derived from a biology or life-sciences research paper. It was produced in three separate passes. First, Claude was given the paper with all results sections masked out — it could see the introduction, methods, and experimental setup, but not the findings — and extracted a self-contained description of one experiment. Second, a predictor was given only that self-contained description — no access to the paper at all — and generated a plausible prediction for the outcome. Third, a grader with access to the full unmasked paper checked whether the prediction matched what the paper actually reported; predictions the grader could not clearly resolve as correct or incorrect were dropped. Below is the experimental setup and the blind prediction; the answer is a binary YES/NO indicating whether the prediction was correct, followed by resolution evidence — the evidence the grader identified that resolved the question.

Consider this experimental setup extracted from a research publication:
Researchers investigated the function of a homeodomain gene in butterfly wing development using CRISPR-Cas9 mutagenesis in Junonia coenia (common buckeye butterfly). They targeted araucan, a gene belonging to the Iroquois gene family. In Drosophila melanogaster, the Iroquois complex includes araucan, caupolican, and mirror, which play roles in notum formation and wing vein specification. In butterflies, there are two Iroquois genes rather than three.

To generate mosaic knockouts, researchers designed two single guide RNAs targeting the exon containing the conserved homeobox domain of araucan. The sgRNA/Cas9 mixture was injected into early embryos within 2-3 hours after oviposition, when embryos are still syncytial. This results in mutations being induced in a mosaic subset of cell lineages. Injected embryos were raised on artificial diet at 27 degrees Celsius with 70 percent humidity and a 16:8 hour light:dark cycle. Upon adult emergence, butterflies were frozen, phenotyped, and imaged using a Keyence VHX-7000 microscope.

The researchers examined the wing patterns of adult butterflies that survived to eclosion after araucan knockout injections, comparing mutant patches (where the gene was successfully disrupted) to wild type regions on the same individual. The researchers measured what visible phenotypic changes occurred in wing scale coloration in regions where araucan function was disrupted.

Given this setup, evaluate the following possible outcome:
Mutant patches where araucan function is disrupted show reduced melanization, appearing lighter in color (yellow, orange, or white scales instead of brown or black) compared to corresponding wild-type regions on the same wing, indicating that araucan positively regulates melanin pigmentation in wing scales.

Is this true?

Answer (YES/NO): NO